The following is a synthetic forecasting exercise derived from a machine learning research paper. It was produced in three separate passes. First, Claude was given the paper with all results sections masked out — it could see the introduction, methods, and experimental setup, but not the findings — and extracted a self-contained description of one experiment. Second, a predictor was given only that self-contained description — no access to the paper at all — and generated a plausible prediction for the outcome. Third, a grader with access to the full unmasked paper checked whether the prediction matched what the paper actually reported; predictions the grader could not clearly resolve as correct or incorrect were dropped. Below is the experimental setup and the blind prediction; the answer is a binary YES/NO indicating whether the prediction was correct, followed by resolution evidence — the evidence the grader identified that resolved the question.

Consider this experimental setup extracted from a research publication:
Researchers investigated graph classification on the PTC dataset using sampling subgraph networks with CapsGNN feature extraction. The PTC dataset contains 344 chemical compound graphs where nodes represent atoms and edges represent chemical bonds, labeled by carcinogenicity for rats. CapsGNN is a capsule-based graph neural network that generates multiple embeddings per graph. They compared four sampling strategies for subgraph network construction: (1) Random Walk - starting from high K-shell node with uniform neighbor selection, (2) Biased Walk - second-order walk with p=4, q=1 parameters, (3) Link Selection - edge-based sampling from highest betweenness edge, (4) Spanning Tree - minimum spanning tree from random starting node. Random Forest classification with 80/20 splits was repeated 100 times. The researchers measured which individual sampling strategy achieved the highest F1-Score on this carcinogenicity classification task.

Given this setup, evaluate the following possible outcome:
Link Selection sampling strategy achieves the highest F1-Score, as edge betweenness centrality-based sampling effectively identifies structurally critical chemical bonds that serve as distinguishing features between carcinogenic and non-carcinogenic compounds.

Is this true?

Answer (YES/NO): NO